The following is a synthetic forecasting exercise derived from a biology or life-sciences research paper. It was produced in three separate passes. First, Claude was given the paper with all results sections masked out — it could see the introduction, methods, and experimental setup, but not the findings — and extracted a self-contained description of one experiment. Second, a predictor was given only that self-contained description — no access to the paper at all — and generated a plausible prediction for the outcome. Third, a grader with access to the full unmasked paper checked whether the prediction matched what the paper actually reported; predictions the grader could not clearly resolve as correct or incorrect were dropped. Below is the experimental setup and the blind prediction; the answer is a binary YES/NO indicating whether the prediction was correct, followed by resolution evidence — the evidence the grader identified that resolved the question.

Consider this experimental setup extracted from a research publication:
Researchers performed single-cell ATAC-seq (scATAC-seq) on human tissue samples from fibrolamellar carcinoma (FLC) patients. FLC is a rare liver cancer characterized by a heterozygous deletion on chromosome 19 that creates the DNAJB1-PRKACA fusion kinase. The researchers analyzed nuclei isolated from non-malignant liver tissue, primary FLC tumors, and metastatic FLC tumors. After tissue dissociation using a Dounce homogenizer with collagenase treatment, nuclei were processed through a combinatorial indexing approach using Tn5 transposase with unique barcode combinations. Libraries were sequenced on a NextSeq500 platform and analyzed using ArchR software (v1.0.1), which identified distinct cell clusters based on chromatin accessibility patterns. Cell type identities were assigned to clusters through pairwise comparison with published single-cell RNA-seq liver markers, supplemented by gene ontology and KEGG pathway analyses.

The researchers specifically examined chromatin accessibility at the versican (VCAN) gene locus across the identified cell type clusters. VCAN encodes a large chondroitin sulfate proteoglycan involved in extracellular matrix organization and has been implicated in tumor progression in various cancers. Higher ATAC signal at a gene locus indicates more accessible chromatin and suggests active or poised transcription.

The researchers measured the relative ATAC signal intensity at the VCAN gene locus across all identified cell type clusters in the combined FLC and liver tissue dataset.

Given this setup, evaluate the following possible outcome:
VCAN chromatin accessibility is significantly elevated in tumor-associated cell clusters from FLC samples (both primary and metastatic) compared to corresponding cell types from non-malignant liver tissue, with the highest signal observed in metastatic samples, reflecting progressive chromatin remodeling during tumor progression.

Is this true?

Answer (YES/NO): NO